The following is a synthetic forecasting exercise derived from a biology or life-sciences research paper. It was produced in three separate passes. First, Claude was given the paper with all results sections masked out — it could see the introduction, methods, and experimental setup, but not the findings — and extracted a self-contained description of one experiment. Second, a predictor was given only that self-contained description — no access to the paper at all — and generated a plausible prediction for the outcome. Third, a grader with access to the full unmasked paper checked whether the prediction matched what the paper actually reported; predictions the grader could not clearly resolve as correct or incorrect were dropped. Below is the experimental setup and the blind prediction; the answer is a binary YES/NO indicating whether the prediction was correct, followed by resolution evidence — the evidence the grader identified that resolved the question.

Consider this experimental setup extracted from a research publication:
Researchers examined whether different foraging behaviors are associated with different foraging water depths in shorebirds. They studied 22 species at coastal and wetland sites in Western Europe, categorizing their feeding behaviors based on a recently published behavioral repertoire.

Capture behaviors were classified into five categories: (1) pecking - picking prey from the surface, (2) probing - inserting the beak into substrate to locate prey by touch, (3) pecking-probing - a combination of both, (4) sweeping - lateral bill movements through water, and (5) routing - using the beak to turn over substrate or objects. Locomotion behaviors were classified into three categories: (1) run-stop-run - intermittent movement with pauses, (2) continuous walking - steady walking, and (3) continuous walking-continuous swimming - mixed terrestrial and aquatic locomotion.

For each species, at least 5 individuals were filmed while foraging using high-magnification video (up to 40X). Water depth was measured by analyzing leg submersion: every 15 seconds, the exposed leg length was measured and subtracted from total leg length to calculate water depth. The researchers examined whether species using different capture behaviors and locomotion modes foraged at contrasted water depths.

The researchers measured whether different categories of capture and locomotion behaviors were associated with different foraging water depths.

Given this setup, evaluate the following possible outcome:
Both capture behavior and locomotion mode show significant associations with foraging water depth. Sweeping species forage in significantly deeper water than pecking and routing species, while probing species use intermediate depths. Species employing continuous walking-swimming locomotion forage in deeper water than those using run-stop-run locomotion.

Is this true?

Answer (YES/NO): NO